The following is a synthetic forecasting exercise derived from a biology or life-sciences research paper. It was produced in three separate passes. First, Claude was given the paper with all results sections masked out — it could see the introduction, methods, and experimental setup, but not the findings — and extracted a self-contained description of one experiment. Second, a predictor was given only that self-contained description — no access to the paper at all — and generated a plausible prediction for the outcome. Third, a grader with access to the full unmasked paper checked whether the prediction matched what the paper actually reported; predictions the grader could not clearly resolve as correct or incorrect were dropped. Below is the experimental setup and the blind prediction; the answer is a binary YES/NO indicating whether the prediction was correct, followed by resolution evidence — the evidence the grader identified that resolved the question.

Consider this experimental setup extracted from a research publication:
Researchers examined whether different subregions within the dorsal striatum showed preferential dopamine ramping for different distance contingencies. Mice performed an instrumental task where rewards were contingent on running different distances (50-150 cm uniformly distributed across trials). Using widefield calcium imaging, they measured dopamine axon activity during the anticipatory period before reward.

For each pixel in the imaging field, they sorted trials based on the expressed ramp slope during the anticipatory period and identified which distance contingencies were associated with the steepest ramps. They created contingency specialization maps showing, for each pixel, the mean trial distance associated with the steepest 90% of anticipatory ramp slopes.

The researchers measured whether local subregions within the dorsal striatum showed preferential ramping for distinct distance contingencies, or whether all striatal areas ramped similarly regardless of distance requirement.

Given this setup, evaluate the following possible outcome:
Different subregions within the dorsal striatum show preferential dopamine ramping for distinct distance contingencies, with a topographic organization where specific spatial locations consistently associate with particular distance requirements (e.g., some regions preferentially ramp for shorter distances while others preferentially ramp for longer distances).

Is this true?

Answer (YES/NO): YES